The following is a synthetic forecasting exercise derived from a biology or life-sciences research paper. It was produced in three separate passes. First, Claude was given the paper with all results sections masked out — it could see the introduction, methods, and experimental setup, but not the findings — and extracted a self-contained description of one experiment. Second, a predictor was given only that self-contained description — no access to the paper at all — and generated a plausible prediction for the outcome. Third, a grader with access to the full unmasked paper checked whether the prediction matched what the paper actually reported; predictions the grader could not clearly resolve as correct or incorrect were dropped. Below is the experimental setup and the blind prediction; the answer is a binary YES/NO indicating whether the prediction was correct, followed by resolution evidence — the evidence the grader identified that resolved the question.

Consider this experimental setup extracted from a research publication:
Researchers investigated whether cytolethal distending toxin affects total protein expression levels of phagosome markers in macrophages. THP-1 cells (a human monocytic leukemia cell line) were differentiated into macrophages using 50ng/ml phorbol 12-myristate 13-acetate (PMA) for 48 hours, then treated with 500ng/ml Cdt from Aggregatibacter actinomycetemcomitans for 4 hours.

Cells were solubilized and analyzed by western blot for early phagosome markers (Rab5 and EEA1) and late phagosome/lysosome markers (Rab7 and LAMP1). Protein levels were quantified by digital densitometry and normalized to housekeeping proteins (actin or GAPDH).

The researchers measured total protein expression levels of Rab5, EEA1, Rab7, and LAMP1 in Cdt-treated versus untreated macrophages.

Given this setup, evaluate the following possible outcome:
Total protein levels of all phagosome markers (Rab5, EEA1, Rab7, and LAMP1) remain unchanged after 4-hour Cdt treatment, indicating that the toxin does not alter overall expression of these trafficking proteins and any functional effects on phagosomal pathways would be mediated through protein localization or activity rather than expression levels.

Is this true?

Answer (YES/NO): YES